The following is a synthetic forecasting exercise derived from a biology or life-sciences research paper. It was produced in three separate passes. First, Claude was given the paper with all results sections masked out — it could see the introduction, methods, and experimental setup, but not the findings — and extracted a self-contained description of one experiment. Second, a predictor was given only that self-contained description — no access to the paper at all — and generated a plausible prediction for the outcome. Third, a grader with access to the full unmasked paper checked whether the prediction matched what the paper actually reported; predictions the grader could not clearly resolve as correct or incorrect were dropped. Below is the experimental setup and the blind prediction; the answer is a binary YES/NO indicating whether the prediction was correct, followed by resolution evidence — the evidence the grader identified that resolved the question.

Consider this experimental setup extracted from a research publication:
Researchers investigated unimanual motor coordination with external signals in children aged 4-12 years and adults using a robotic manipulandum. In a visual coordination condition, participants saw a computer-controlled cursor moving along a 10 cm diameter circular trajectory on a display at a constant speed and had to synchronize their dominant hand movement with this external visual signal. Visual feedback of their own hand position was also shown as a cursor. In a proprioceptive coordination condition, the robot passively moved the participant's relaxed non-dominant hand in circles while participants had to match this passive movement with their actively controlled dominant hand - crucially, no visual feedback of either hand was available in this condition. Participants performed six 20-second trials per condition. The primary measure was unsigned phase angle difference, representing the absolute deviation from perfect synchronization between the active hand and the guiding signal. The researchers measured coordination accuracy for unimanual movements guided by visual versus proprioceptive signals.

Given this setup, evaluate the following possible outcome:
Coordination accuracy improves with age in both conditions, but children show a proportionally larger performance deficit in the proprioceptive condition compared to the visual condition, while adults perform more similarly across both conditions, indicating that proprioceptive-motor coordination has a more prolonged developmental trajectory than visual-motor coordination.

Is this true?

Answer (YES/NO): NO